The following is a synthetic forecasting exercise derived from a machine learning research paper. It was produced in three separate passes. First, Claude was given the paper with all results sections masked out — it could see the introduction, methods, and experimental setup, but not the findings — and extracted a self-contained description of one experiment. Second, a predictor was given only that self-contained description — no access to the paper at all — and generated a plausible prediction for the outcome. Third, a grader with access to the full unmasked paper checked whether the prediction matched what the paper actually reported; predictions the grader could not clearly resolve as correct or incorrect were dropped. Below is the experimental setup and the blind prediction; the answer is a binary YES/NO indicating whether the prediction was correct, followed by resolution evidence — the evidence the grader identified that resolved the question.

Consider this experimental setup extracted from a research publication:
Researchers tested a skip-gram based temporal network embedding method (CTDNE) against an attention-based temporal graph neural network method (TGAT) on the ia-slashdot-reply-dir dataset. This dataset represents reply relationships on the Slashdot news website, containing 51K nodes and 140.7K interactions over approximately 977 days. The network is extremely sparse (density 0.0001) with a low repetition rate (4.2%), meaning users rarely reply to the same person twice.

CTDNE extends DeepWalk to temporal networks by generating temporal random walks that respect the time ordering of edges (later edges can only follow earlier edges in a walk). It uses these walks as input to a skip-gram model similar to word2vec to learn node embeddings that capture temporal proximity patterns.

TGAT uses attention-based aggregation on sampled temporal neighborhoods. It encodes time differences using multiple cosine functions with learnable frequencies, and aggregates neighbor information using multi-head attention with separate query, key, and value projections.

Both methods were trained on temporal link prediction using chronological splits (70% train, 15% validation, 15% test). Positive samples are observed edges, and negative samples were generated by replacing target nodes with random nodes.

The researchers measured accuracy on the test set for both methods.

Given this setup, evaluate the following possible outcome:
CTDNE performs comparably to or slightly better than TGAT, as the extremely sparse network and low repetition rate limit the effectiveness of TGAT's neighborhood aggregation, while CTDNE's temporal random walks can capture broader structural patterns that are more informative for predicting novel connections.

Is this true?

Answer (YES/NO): NO